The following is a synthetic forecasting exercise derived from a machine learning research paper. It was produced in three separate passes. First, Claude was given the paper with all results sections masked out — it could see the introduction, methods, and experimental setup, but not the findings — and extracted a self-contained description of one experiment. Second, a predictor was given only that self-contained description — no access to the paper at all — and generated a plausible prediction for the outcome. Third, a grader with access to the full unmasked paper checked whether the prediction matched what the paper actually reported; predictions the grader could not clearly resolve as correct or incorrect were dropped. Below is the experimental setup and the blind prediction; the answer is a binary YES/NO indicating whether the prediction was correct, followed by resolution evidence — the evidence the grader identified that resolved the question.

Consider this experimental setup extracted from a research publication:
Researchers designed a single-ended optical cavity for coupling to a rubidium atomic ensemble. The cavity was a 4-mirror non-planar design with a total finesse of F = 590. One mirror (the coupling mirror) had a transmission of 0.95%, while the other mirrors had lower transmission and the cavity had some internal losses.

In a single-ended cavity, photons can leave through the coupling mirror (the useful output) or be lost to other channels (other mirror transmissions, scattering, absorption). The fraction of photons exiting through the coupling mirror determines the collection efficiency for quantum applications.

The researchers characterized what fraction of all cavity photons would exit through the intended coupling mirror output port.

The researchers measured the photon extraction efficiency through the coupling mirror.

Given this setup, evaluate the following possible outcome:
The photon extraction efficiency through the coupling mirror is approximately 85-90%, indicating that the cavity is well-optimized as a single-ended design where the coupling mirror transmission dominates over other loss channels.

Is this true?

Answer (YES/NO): YES